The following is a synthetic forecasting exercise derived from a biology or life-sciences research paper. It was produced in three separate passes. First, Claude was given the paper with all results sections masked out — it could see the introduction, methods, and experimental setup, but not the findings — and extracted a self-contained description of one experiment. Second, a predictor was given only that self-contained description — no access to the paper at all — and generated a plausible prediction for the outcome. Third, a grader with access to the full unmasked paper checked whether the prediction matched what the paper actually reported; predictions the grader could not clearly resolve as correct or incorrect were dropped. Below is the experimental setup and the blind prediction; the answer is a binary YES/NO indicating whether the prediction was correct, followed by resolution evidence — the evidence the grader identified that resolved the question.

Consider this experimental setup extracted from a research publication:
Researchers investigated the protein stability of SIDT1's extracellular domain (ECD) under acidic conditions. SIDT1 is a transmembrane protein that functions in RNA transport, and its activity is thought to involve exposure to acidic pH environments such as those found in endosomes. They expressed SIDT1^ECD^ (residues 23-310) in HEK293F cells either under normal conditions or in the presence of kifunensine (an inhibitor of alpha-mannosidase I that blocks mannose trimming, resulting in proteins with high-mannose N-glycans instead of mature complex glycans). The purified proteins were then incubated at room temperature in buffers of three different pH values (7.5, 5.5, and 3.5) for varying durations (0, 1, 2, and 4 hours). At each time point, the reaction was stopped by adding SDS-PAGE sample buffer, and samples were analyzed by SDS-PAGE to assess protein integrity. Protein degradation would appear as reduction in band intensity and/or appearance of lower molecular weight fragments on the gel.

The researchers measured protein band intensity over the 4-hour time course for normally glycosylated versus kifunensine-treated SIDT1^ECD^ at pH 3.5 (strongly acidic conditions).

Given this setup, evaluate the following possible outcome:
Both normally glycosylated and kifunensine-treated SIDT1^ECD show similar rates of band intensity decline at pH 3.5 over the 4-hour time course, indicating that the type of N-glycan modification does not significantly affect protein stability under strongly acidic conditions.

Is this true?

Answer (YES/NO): NO